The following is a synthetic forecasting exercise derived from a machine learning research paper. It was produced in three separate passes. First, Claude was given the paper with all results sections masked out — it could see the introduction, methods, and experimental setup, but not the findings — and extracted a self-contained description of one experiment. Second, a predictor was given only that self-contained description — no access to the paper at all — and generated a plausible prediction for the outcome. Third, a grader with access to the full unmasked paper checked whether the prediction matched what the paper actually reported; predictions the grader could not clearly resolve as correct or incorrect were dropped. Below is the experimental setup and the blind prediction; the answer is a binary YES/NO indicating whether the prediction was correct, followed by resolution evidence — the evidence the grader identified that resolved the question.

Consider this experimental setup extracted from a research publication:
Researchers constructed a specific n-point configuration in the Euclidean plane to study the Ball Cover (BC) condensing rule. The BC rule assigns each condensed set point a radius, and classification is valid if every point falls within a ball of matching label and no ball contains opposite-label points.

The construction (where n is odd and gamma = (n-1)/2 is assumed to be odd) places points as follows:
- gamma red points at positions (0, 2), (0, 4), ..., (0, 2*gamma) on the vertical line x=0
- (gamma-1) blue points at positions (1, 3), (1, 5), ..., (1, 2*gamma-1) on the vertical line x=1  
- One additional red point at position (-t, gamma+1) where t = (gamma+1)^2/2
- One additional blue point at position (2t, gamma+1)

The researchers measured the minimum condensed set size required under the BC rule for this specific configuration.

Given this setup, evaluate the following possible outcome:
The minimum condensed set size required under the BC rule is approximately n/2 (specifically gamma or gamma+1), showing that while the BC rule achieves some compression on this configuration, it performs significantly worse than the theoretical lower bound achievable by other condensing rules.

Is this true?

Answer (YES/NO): NO